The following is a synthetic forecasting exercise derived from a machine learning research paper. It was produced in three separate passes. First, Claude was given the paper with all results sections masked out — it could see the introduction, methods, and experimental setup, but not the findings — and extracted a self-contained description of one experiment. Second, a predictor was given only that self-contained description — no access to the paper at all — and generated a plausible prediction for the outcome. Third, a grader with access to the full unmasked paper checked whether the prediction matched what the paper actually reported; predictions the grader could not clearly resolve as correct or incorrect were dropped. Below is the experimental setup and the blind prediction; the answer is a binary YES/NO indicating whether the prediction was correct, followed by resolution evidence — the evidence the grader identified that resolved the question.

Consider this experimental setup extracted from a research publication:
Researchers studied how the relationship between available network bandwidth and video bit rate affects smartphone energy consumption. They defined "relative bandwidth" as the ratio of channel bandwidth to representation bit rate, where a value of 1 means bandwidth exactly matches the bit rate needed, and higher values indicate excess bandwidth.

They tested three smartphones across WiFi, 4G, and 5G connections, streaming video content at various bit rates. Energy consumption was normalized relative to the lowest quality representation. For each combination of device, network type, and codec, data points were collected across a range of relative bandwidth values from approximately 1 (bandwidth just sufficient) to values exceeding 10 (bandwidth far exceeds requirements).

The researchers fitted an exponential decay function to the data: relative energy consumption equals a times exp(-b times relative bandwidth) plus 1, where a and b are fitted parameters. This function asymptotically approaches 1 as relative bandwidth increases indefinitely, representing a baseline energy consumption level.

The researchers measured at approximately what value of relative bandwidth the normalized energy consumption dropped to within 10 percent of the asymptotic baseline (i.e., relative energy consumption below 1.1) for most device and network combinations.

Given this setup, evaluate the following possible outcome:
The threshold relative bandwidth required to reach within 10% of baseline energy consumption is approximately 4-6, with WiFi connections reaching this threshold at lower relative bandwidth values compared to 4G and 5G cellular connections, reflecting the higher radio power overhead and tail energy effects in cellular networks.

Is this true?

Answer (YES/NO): NO